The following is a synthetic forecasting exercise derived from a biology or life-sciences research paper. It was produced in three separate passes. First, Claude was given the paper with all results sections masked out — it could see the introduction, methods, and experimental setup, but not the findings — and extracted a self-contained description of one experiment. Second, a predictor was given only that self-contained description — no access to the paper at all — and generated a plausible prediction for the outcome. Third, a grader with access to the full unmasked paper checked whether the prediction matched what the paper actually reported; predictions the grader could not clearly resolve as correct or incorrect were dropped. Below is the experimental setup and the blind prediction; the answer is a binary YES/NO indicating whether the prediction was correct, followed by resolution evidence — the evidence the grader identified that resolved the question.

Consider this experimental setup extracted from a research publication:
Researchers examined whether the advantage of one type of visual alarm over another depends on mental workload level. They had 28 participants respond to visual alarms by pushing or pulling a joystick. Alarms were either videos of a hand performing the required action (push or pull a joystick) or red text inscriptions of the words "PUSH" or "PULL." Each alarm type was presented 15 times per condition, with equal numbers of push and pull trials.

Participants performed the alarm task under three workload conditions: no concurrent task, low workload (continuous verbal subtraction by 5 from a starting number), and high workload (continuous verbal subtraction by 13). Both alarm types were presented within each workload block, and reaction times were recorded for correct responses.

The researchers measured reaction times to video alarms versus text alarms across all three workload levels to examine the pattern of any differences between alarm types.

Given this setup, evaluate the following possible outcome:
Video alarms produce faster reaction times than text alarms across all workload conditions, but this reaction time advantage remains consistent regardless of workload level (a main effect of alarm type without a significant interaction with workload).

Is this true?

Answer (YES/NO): YES